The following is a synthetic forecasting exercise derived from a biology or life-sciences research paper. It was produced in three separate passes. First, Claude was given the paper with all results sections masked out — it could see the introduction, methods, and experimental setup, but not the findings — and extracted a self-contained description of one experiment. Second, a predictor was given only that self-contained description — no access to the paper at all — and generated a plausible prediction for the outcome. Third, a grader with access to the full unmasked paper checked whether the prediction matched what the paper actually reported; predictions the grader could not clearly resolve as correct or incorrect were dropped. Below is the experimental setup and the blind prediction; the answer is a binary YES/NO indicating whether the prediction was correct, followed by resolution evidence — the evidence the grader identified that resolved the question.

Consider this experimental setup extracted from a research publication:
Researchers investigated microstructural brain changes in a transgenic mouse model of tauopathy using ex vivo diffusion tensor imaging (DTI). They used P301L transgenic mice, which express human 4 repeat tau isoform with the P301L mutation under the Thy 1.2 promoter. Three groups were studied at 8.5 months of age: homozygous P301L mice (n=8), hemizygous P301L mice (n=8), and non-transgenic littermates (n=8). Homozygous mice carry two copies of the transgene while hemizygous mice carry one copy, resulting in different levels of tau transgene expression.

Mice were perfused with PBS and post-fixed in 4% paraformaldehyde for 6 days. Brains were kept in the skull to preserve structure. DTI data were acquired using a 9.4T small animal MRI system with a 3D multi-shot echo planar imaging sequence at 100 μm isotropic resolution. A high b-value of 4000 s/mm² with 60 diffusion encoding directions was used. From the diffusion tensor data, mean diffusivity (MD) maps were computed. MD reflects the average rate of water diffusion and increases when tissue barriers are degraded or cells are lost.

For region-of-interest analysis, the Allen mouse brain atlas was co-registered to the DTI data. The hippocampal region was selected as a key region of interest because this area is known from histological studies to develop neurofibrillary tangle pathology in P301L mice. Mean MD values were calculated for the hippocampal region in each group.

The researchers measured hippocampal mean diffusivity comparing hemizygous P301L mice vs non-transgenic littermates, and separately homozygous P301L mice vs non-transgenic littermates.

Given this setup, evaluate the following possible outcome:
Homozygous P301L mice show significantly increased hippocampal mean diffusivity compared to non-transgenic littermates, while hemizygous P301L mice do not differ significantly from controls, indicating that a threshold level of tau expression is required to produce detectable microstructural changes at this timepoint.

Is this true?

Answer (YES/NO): YES